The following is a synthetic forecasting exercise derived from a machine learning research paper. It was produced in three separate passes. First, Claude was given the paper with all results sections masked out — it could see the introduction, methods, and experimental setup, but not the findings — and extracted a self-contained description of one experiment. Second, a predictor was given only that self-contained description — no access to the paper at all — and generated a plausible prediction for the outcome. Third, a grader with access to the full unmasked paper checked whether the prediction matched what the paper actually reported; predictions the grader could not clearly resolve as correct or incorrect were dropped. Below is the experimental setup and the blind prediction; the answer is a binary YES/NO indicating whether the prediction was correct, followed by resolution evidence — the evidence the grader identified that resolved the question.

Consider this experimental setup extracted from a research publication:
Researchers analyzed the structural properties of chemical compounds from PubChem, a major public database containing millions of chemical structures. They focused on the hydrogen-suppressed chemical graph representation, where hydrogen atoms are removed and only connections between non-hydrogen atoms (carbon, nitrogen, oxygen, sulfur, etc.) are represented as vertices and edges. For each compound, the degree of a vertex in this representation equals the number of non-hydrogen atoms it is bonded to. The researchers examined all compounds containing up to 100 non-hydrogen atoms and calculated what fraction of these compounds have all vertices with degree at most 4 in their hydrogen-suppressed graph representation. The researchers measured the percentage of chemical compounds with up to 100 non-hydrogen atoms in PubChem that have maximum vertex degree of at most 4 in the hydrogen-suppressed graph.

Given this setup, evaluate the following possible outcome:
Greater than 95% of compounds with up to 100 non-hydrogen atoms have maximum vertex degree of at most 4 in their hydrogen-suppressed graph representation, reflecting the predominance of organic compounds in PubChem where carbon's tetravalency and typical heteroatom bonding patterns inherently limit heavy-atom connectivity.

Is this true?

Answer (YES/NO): YES